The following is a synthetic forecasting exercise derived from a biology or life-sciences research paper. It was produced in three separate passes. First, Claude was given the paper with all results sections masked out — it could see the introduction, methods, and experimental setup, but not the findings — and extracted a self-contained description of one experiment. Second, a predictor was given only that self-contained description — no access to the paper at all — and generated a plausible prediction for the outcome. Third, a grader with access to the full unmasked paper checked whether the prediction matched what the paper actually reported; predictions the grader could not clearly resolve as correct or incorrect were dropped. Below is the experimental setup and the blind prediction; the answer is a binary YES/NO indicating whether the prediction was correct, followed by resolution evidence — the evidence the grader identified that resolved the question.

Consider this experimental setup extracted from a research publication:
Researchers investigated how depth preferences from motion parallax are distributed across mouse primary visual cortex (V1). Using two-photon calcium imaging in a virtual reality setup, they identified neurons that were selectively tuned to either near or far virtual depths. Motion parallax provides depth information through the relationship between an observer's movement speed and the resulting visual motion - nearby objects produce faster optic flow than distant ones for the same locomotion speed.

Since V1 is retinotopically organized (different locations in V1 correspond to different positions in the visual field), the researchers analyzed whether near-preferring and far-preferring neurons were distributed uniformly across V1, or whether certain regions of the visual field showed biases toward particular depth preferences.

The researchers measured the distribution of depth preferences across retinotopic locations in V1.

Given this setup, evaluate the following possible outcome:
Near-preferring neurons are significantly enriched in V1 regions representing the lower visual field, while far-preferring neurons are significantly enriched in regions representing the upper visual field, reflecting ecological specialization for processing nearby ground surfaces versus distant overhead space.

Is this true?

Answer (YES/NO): NO